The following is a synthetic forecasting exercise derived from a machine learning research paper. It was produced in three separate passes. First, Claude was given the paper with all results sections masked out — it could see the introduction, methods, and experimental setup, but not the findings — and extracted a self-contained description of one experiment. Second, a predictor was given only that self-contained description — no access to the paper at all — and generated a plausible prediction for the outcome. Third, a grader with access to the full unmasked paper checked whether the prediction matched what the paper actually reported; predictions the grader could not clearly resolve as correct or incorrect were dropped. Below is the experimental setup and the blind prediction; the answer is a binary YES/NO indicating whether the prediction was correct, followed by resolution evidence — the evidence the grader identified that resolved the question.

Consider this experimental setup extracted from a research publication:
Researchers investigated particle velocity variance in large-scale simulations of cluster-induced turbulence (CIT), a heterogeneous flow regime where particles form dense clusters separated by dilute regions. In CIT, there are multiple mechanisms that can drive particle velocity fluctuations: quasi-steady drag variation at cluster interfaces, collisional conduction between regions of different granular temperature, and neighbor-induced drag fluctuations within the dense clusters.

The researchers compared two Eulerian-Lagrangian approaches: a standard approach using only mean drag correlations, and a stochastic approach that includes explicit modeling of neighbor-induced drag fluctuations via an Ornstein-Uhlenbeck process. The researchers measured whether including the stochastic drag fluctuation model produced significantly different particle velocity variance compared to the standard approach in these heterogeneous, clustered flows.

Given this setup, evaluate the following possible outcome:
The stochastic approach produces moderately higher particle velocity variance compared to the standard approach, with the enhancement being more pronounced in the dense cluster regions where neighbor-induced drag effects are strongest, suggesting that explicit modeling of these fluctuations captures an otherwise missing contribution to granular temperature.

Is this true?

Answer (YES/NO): NO